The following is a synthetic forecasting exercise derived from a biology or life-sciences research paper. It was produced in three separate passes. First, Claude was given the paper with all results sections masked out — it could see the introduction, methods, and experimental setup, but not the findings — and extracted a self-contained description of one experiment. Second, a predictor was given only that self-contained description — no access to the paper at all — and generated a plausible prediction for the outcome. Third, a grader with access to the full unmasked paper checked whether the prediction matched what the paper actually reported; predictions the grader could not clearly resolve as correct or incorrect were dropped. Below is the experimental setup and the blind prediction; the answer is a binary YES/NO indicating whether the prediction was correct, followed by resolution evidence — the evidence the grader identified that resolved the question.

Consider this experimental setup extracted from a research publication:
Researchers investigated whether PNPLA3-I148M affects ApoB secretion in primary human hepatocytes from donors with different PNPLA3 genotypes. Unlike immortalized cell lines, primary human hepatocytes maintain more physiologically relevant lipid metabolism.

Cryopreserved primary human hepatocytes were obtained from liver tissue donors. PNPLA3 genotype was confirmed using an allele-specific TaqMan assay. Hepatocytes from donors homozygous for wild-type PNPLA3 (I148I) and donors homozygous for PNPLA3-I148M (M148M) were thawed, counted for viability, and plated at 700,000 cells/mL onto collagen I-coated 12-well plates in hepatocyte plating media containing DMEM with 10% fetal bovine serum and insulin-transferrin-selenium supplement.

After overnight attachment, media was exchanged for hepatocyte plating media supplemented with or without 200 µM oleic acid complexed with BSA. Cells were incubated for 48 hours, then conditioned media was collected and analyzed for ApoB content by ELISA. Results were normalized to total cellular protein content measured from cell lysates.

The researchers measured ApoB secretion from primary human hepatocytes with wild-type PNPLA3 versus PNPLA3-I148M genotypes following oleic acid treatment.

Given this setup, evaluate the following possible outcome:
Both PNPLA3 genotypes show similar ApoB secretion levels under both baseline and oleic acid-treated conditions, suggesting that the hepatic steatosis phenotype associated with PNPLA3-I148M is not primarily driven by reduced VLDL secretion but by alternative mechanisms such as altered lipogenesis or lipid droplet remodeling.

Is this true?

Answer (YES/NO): NO